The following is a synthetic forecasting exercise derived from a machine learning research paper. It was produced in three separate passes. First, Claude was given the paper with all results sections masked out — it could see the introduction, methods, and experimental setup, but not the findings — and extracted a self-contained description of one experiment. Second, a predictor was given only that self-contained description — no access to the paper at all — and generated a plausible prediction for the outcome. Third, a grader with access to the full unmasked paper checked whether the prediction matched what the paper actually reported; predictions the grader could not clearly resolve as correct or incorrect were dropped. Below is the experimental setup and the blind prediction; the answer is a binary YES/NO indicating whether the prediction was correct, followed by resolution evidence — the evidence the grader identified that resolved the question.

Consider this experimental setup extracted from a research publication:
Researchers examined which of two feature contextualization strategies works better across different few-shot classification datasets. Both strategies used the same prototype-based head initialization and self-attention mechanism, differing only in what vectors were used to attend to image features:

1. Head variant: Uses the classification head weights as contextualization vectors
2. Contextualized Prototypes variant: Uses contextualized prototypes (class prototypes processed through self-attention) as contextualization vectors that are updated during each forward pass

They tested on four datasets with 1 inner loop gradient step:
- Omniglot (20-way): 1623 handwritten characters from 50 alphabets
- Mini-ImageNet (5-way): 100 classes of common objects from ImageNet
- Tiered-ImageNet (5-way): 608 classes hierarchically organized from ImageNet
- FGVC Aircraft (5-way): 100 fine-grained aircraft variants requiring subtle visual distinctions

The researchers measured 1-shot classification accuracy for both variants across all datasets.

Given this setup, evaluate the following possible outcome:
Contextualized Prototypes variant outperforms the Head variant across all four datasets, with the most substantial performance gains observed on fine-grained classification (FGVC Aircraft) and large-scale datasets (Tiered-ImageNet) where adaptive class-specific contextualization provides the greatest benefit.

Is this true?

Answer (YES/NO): NO